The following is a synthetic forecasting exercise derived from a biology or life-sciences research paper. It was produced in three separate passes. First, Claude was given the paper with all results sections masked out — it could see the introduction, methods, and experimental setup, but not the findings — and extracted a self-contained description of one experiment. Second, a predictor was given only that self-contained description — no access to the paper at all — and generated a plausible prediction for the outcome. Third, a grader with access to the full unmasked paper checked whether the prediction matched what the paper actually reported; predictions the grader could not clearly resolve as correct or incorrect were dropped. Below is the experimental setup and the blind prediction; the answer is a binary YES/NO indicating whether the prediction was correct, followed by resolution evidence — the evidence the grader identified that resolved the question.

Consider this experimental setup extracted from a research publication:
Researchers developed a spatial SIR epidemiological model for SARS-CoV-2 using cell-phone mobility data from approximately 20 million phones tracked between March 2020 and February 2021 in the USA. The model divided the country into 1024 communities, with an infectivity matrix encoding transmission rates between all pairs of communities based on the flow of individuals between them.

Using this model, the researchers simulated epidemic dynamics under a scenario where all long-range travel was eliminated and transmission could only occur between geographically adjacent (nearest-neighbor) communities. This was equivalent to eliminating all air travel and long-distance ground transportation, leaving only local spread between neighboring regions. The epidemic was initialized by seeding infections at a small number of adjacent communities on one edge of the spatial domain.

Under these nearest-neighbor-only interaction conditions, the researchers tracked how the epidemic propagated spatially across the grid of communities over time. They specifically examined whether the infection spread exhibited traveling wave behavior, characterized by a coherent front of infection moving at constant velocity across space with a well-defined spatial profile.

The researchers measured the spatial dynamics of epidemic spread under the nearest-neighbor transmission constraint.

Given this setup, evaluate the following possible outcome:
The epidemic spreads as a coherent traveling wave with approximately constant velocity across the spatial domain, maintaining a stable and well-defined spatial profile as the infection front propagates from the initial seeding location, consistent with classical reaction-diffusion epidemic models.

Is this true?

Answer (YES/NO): YES